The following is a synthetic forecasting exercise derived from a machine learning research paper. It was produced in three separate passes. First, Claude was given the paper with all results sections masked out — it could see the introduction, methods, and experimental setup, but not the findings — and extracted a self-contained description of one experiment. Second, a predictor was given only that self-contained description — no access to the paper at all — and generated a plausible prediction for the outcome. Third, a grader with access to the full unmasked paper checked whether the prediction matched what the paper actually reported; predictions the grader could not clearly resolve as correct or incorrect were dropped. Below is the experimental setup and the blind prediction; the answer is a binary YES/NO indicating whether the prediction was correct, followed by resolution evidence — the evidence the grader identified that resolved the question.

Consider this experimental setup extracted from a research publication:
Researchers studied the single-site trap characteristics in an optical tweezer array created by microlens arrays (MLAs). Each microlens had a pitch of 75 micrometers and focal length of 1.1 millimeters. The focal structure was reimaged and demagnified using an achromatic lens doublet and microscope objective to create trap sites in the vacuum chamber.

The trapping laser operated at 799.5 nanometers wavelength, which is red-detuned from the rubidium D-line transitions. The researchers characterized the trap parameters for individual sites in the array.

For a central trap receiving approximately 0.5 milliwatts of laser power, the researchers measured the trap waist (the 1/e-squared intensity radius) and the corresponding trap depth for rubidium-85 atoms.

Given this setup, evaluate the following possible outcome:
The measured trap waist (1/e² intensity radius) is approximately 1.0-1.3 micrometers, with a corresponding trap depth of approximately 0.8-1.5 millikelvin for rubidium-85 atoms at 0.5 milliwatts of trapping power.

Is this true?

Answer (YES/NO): NO